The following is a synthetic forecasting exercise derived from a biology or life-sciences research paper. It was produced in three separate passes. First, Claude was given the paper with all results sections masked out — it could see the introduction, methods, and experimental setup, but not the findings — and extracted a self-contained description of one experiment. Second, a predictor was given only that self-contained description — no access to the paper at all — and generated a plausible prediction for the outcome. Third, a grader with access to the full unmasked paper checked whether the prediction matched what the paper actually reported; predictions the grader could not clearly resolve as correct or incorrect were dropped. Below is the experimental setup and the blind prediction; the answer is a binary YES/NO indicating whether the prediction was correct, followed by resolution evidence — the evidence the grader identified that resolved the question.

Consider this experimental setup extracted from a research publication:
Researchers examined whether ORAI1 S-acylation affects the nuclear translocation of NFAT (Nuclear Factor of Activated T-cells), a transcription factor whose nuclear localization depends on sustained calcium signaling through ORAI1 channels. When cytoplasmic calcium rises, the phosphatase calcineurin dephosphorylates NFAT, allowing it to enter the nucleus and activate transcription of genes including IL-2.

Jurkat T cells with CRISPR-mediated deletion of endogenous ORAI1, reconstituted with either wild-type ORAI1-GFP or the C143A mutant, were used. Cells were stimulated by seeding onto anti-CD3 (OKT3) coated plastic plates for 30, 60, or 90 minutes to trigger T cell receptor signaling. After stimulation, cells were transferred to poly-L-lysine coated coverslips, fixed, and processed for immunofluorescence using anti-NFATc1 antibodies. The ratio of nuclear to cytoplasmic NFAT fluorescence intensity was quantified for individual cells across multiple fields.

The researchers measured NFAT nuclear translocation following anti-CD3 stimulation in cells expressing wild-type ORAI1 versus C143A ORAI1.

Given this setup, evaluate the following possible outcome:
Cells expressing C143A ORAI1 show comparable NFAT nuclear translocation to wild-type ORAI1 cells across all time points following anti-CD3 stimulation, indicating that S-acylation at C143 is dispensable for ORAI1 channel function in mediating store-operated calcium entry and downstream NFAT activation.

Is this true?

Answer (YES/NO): NO